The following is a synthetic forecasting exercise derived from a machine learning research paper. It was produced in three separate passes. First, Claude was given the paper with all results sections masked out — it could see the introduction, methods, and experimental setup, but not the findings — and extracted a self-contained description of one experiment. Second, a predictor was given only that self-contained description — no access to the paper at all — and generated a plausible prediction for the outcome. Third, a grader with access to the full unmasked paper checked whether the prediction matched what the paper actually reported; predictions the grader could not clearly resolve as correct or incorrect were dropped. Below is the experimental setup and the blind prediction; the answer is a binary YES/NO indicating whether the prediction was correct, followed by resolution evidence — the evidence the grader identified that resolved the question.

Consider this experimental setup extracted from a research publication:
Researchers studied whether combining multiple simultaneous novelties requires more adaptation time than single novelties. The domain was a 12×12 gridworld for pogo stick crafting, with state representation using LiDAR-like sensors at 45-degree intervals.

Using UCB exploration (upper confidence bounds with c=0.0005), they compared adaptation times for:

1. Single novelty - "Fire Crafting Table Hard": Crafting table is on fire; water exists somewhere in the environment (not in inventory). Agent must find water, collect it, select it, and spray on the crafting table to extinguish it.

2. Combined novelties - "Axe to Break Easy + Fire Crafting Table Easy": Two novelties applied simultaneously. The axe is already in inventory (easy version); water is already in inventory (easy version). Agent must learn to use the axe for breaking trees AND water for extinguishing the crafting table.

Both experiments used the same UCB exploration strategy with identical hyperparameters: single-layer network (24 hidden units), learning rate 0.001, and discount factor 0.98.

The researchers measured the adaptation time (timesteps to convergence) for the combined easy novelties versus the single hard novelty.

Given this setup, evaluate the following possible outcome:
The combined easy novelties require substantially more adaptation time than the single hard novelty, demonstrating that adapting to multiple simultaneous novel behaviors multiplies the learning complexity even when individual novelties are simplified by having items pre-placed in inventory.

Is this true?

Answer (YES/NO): NO